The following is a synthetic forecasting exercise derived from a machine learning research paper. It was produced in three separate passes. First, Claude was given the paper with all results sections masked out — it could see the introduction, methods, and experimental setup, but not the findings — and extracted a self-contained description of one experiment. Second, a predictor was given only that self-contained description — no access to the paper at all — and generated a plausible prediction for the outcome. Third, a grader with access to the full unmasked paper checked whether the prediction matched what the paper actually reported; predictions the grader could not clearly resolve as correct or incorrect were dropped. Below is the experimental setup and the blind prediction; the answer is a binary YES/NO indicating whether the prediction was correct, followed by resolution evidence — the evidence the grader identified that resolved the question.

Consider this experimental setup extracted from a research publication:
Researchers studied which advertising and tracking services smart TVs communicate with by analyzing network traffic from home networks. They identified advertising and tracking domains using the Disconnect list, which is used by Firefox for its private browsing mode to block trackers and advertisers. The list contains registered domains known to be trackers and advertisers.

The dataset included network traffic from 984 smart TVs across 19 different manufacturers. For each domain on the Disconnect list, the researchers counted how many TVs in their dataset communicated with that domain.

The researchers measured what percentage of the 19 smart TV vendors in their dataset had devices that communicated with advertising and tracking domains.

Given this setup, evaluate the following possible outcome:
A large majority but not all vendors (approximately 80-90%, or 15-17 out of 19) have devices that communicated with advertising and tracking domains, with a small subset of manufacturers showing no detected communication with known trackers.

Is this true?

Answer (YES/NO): NO